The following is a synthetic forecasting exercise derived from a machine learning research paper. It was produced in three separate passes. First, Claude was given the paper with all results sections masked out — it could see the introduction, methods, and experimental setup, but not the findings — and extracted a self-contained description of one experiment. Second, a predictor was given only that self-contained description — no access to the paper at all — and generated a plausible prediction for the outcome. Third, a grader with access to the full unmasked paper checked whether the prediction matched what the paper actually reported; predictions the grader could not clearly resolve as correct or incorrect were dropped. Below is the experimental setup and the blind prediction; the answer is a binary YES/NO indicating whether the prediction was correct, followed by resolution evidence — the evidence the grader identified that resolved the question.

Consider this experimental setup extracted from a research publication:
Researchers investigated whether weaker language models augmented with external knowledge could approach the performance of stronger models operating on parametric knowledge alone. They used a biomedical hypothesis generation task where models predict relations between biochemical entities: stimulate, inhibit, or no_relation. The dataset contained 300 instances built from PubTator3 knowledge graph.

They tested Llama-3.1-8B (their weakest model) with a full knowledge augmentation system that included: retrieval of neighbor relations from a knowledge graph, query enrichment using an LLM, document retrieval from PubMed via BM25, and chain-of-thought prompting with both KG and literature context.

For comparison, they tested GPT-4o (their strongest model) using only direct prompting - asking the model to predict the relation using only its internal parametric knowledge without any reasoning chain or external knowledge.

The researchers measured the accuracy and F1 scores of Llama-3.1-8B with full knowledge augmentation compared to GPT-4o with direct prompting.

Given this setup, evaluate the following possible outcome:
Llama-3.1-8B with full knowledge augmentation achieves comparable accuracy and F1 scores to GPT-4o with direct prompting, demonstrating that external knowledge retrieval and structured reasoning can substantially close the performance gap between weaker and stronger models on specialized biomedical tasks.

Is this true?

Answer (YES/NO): YES